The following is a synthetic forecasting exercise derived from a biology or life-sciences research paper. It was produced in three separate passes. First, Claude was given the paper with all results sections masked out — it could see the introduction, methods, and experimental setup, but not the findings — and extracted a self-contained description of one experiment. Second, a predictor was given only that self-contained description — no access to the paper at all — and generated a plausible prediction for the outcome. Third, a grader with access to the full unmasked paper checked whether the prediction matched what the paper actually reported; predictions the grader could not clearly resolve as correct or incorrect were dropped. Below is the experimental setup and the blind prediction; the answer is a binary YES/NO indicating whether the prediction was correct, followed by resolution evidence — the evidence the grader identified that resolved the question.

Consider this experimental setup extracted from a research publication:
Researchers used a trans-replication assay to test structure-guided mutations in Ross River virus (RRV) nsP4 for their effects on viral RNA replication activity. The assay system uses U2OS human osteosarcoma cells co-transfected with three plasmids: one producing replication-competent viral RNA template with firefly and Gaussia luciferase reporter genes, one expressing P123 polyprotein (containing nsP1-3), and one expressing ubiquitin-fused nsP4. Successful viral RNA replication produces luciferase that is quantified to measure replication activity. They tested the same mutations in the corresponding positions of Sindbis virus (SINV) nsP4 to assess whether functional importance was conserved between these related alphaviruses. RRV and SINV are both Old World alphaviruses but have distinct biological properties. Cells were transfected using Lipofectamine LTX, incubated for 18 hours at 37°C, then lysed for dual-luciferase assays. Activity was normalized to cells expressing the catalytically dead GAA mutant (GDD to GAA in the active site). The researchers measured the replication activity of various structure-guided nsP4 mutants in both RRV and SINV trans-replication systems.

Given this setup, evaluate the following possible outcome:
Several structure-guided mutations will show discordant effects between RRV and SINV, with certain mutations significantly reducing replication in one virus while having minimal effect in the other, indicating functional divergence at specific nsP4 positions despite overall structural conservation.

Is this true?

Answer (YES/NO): YES